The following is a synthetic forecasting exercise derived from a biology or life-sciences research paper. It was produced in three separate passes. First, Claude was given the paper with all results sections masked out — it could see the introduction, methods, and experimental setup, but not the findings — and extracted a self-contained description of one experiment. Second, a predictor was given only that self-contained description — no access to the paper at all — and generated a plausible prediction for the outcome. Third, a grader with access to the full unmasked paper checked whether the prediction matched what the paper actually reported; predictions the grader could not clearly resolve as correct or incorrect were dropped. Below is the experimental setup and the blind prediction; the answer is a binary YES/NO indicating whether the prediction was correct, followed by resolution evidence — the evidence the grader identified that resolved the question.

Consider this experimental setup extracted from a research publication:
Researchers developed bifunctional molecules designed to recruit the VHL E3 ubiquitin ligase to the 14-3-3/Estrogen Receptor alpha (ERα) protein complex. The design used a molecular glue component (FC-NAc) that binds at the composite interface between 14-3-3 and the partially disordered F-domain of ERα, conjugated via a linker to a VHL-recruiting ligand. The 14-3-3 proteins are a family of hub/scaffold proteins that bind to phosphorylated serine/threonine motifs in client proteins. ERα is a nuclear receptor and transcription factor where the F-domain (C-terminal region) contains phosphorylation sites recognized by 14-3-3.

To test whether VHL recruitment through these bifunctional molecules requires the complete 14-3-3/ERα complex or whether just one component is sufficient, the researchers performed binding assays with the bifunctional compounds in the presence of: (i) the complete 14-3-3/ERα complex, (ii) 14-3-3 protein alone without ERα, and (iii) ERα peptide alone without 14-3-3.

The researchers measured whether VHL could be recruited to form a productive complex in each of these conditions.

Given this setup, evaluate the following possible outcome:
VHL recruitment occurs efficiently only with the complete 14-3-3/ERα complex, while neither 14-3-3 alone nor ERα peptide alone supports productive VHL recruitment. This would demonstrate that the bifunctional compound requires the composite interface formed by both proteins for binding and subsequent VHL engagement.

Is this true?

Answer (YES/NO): YES